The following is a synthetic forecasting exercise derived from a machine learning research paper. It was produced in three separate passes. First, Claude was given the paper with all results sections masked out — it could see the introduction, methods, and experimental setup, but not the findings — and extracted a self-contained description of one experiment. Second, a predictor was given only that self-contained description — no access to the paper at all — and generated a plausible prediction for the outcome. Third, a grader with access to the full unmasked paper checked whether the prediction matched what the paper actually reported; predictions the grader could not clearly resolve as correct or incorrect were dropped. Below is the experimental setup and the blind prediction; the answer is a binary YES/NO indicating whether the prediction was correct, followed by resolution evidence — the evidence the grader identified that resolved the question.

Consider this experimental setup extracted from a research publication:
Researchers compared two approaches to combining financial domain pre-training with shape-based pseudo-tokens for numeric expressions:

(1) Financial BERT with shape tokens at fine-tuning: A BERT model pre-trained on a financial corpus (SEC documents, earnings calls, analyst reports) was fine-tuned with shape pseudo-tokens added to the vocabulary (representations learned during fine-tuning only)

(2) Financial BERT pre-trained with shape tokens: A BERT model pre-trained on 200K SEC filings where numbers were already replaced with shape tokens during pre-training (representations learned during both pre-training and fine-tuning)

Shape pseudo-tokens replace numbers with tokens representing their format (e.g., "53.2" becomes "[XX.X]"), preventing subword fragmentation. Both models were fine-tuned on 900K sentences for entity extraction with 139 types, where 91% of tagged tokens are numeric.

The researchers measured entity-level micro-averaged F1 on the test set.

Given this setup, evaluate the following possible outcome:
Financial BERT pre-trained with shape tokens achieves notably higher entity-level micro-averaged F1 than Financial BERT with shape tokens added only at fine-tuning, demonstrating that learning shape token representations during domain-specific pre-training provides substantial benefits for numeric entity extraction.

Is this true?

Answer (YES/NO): YES